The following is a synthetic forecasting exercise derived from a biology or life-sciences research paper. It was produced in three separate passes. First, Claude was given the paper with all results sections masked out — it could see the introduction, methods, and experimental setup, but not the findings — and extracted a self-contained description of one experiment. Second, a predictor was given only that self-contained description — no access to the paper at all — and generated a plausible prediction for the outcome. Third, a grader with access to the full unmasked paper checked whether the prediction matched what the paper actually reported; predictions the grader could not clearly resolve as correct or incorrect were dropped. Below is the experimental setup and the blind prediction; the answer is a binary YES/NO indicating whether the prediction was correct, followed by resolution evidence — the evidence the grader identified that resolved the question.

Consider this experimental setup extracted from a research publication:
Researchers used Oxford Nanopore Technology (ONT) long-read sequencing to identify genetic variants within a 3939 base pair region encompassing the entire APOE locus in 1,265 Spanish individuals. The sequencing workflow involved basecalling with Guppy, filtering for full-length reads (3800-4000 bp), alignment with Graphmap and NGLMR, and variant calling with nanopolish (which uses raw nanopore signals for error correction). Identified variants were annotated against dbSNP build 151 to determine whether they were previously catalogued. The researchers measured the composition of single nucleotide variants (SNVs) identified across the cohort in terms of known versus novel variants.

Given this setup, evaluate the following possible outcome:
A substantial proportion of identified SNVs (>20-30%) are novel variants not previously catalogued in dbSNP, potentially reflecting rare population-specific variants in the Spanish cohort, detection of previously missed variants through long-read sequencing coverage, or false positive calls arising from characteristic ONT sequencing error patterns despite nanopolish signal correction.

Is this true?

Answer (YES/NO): NO